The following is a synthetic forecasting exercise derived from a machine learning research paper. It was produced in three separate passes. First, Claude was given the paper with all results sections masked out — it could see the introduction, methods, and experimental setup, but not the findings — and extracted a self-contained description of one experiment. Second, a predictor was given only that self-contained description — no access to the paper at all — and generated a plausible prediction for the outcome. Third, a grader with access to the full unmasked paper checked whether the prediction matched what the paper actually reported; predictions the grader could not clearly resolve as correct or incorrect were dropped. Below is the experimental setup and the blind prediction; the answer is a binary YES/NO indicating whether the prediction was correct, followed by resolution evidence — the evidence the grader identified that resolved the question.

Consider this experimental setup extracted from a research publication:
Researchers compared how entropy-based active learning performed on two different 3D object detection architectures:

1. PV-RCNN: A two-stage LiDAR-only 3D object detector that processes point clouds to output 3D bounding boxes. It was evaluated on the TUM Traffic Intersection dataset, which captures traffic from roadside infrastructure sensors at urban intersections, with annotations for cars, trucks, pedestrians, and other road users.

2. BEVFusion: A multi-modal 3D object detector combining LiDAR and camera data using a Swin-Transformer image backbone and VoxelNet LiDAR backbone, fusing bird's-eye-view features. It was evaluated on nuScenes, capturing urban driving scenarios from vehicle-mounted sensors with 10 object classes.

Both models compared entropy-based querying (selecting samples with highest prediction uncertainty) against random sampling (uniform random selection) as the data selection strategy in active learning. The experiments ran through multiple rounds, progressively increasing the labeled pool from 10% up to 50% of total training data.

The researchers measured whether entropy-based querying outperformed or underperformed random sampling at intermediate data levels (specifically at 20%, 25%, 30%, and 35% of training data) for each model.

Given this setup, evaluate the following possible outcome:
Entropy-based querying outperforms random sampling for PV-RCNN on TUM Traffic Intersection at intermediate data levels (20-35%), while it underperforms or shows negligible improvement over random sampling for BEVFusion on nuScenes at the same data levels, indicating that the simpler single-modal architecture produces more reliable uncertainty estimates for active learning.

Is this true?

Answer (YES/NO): NO